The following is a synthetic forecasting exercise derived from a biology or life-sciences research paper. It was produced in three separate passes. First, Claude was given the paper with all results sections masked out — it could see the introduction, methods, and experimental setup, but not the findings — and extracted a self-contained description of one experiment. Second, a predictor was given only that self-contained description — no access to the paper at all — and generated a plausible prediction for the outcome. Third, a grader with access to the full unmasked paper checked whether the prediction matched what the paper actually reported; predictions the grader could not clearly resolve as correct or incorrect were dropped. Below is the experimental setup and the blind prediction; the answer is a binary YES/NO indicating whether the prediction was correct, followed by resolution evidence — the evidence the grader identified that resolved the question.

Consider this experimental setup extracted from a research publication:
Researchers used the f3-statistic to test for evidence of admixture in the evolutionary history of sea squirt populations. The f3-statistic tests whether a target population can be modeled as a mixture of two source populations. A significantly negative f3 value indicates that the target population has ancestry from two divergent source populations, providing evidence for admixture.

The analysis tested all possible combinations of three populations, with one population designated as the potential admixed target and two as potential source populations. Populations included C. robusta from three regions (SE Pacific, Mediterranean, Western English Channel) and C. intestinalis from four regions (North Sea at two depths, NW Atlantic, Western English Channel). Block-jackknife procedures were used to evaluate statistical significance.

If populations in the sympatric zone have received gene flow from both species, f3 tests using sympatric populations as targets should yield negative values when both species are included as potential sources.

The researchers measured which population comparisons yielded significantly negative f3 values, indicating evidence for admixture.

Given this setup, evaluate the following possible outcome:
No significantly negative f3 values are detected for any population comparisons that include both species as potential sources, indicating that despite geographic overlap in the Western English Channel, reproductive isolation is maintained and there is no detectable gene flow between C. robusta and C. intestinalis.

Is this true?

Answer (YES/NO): NO